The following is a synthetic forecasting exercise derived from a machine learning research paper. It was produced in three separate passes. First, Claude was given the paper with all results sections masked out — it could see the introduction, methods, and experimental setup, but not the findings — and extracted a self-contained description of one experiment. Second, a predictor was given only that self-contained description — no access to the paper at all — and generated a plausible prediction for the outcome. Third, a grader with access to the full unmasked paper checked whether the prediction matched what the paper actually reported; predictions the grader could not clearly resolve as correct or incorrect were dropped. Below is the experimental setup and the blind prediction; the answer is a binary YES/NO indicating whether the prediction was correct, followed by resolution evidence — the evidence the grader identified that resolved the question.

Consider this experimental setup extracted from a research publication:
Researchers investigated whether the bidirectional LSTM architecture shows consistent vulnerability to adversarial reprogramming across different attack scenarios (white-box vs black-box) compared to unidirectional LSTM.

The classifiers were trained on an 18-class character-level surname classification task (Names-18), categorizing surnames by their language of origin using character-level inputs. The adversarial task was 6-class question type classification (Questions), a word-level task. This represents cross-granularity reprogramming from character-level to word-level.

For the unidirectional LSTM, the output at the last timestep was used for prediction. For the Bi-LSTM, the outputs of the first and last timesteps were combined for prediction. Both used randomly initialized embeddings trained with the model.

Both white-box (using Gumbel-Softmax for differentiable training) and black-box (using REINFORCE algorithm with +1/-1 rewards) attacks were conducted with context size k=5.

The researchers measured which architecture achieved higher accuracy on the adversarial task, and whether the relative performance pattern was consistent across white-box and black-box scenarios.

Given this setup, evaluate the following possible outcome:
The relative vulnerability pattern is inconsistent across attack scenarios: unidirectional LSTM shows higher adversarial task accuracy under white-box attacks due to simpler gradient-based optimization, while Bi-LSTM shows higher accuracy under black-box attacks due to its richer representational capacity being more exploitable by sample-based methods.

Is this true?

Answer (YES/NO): NO